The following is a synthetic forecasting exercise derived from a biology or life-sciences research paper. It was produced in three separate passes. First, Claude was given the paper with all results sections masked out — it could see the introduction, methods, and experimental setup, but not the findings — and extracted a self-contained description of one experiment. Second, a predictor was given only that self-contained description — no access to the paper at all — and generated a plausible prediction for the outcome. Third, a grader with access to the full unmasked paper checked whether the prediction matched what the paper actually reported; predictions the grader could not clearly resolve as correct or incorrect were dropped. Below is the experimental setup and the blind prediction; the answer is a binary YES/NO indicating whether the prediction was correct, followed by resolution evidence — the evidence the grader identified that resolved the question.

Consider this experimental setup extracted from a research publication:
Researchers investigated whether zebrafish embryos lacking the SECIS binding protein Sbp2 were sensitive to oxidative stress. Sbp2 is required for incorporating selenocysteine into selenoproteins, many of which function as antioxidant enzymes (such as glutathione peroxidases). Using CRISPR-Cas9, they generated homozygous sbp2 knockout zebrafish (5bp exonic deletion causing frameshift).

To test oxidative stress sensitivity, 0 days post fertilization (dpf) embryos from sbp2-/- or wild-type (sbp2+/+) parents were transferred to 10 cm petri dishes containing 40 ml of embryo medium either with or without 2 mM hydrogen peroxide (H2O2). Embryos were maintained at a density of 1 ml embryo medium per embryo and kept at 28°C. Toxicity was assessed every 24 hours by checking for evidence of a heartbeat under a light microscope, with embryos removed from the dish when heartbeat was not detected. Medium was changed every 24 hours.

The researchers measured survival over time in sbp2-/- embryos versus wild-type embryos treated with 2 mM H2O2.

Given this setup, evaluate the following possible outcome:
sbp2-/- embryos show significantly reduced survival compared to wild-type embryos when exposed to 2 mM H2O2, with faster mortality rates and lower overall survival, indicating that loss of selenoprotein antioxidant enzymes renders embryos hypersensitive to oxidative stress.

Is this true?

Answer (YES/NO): YES